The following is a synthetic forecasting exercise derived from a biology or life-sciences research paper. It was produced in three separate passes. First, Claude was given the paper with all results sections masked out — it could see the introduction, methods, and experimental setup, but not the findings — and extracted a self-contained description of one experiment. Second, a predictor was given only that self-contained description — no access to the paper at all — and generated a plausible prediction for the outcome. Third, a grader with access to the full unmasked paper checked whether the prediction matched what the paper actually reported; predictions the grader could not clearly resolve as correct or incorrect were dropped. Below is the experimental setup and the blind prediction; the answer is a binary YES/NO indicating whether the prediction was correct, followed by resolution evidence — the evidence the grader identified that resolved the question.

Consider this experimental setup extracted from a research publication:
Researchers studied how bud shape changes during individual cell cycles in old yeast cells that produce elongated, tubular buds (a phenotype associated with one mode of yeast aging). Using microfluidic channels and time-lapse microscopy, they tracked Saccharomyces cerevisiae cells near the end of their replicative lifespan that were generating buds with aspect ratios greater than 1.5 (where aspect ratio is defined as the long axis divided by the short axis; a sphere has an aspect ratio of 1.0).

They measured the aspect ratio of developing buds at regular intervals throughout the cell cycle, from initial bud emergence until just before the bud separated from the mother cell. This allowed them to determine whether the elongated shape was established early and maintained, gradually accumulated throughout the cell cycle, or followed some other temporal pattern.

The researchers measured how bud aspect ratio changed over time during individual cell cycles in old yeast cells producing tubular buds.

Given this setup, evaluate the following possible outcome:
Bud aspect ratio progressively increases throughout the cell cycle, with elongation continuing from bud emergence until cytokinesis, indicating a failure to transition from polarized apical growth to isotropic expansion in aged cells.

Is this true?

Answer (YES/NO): NO